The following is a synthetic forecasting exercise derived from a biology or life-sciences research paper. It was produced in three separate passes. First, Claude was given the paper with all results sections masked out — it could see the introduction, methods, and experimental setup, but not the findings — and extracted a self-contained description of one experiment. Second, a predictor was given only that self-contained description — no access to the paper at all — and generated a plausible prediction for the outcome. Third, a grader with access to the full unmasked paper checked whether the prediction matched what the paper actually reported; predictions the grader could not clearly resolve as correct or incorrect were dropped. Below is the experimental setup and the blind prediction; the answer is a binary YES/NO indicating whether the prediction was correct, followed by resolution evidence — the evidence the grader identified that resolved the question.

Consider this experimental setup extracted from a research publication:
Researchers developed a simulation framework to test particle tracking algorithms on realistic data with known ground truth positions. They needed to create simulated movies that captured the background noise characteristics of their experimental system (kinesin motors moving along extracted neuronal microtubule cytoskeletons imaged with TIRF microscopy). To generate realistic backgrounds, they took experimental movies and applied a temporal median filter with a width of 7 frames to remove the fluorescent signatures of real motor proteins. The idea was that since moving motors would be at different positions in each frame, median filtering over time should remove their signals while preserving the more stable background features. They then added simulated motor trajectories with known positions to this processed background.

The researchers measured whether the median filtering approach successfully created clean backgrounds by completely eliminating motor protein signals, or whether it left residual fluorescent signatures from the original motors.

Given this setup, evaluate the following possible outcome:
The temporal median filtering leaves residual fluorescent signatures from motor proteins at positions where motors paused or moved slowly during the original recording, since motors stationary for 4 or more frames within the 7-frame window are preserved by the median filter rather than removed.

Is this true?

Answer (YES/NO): NO